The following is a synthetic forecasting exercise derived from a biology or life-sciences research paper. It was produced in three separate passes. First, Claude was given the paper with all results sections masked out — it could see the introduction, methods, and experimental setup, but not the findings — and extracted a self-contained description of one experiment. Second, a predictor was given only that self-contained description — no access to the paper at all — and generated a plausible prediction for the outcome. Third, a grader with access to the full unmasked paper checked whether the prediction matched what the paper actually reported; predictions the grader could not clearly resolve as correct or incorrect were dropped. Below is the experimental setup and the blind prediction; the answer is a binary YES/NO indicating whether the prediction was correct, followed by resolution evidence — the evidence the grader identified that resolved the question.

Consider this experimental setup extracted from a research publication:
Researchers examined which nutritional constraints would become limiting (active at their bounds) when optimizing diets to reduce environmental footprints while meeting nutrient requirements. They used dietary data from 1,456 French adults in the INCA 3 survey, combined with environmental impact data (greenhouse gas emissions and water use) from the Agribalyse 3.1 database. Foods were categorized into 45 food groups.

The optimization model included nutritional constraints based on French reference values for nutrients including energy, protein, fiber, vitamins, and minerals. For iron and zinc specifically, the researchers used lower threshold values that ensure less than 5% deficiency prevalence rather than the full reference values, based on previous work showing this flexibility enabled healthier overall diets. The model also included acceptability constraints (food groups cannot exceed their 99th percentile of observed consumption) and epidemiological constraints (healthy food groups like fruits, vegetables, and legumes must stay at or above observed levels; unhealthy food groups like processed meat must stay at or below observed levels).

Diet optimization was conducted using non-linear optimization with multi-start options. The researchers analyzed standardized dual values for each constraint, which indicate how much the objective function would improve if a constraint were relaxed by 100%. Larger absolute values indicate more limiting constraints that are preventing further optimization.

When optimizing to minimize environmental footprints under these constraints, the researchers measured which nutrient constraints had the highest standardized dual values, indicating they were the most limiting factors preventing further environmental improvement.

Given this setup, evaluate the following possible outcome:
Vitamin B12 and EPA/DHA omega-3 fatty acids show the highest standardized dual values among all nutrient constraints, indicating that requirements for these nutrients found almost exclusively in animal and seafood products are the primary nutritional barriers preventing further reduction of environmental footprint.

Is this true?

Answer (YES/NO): NO